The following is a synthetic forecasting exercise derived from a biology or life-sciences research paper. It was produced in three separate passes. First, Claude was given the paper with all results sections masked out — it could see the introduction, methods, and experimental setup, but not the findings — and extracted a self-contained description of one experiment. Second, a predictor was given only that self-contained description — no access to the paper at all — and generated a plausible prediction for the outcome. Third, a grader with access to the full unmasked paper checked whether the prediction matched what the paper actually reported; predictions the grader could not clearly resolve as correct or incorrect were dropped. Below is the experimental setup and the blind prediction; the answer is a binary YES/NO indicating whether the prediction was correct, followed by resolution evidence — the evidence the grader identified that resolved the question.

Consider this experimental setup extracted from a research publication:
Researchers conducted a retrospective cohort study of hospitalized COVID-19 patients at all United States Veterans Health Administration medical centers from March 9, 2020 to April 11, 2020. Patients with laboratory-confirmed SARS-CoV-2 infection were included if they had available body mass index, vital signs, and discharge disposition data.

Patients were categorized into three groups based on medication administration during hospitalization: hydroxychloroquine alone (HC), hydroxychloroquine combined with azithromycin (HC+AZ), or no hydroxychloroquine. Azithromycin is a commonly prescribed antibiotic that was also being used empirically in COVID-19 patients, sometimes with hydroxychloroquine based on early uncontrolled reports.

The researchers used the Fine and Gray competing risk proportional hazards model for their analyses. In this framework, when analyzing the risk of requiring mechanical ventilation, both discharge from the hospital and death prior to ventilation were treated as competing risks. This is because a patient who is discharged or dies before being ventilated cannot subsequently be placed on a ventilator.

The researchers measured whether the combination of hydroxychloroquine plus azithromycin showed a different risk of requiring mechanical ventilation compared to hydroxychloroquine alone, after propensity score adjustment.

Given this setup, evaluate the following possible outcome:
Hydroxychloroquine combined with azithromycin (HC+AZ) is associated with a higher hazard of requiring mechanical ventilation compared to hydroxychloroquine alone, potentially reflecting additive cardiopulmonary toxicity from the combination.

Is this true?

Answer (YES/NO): NO